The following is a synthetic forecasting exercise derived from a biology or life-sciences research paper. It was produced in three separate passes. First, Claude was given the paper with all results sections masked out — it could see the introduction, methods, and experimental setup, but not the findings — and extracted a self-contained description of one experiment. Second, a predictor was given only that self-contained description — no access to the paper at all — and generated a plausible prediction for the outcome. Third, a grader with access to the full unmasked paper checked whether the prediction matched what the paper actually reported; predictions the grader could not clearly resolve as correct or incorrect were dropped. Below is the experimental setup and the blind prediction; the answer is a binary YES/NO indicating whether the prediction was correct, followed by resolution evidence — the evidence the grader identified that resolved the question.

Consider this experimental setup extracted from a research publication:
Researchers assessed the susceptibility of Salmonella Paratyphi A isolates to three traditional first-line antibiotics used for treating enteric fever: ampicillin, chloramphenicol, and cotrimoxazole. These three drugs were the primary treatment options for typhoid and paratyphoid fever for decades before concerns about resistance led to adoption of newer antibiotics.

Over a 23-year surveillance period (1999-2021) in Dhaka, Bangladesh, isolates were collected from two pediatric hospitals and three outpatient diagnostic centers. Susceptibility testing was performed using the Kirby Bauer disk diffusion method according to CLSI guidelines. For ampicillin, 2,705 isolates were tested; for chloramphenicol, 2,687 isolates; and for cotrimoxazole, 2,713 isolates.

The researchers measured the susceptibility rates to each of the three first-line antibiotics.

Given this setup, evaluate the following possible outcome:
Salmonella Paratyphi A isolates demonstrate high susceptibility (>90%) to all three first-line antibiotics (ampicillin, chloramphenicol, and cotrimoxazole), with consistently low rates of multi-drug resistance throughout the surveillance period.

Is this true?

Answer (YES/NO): YES